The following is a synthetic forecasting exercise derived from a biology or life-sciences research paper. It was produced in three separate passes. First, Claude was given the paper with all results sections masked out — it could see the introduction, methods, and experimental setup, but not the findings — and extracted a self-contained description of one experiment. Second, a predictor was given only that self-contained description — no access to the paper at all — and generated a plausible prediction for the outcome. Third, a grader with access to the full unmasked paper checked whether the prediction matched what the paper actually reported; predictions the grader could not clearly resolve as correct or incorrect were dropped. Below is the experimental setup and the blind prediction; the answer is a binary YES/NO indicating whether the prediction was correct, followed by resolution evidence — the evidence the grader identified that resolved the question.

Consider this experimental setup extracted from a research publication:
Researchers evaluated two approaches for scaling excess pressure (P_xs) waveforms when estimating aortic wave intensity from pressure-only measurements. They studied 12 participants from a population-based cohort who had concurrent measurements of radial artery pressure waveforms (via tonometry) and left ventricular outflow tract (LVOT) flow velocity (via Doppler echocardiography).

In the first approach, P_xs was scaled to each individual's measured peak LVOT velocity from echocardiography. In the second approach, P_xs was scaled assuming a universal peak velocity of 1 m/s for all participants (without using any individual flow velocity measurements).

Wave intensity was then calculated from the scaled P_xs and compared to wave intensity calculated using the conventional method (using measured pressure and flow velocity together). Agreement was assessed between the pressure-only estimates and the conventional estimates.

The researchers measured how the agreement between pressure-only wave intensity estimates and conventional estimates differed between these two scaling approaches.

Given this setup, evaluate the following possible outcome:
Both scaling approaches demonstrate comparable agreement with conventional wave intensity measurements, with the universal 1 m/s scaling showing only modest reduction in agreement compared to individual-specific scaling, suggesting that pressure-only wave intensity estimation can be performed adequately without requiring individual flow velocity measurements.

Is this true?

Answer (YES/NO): YES